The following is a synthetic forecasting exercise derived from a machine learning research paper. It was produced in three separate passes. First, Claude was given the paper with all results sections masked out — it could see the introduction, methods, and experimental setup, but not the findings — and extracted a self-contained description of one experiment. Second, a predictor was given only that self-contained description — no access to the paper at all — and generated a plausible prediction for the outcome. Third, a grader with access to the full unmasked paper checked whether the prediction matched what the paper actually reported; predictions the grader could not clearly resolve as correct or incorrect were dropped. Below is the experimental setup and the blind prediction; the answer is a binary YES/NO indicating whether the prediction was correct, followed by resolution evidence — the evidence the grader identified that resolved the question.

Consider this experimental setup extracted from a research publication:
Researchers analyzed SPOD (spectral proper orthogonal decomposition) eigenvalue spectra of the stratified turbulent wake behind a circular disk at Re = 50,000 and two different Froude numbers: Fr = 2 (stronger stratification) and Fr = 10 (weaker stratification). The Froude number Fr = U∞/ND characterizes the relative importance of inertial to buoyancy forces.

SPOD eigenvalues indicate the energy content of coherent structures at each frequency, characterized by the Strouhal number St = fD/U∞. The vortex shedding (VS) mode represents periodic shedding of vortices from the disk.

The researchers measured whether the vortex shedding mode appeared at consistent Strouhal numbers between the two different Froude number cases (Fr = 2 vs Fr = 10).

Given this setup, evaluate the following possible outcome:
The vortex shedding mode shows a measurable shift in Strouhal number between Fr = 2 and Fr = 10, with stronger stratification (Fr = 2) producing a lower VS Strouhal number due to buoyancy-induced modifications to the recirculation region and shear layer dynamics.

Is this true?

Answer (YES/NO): NO